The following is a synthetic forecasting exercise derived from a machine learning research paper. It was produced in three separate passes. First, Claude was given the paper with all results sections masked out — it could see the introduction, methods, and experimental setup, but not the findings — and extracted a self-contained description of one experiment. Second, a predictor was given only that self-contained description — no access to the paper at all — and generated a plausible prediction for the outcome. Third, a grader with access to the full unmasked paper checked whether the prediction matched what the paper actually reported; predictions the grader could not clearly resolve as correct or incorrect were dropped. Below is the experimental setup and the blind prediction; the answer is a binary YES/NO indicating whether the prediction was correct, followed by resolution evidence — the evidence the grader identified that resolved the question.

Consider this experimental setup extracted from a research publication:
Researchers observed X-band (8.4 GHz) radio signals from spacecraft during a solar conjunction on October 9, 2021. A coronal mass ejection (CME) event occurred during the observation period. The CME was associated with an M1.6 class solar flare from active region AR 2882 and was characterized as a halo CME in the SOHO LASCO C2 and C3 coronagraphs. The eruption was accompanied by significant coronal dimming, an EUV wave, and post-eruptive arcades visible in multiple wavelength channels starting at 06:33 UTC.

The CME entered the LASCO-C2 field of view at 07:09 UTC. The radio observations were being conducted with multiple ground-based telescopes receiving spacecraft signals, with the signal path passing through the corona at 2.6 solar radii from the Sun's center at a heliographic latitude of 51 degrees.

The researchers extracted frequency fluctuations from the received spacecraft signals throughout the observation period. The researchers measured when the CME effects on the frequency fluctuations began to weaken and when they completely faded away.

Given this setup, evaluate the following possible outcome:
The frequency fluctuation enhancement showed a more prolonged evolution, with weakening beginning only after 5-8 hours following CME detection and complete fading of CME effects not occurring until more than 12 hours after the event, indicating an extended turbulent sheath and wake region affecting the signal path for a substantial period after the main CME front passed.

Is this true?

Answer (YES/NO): NO